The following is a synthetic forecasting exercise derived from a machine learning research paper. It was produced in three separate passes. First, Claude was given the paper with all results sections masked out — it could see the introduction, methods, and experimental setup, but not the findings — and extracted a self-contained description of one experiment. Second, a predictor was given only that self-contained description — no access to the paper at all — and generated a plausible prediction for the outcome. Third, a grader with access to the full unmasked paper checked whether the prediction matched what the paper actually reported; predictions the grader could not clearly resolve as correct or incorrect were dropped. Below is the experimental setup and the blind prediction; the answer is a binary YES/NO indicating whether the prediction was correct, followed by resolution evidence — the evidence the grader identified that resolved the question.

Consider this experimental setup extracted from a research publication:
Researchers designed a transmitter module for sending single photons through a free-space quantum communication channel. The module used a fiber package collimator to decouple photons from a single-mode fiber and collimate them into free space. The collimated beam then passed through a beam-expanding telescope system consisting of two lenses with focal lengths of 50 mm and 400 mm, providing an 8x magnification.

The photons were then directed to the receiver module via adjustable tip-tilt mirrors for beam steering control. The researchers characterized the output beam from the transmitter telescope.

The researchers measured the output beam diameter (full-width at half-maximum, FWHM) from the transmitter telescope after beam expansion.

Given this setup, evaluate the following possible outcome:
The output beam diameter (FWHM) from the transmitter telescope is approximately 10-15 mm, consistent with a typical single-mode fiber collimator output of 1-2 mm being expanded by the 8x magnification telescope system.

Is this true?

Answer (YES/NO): NO